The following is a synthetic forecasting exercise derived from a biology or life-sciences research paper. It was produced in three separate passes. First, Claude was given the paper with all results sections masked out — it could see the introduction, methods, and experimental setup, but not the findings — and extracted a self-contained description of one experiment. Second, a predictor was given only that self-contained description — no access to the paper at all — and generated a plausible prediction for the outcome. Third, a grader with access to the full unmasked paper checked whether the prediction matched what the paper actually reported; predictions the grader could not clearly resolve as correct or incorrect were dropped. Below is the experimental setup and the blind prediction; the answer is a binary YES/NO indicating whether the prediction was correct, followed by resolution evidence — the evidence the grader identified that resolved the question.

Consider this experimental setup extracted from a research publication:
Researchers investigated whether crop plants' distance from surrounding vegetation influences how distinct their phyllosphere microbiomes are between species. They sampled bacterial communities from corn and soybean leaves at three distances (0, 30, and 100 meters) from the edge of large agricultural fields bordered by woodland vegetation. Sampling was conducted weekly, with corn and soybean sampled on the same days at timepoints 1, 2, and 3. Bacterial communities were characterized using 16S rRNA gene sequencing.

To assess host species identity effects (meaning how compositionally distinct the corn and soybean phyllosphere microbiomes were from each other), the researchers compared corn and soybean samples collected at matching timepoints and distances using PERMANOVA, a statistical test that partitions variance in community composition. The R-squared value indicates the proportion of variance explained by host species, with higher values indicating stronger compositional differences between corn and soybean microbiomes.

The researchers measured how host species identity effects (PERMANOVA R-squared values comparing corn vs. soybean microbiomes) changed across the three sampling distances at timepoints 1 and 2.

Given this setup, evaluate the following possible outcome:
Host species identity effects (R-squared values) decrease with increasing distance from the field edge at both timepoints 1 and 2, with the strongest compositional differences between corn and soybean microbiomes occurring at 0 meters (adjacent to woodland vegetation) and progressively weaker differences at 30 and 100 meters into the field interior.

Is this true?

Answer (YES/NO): NO